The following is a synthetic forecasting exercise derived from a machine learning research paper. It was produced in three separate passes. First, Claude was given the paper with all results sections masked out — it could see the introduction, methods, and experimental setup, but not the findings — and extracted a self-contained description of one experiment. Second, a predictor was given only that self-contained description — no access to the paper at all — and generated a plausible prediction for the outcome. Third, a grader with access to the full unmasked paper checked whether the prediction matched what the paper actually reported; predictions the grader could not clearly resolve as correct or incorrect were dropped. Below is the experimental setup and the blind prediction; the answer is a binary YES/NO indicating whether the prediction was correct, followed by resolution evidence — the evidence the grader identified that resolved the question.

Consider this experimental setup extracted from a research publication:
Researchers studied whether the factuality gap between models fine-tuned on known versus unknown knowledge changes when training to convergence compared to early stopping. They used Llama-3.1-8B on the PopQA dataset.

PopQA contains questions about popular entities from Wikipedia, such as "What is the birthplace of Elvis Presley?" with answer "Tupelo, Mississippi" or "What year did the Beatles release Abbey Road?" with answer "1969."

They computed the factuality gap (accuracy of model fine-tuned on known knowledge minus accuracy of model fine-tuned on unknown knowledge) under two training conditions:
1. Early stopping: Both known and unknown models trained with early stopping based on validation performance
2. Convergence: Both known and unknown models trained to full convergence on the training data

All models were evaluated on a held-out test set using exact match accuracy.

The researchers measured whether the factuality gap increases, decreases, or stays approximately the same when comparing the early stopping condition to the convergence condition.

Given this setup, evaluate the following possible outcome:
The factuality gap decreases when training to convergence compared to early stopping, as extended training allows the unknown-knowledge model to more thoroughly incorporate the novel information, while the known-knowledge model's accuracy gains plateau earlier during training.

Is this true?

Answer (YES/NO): NO